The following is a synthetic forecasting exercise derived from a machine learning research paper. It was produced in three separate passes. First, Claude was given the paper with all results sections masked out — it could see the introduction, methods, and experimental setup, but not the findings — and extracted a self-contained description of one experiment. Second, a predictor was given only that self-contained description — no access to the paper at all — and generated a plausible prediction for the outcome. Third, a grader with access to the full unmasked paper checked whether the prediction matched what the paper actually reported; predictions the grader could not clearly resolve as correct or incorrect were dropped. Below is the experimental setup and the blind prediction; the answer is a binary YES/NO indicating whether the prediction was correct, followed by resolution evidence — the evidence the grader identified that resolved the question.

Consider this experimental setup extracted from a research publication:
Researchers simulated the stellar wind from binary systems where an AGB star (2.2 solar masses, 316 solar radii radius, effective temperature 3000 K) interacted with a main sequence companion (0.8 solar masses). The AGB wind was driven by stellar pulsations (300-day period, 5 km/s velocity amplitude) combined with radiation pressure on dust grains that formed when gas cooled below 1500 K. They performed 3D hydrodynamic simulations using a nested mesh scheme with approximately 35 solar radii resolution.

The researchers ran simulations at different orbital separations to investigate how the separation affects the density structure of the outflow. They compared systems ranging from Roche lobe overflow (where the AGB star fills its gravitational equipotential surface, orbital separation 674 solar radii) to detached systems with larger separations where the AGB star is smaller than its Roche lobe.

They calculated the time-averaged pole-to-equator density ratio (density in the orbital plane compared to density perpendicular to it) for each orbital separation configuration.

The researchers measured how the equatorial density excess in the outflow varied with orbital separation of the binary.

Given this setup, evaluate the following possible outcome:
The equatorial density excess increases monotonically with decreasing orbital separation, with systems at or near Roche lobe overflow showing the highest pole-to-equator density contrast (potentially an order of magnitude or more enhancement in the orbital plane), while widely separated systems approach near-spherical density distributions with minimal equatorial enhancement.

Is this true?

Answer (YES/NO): YES